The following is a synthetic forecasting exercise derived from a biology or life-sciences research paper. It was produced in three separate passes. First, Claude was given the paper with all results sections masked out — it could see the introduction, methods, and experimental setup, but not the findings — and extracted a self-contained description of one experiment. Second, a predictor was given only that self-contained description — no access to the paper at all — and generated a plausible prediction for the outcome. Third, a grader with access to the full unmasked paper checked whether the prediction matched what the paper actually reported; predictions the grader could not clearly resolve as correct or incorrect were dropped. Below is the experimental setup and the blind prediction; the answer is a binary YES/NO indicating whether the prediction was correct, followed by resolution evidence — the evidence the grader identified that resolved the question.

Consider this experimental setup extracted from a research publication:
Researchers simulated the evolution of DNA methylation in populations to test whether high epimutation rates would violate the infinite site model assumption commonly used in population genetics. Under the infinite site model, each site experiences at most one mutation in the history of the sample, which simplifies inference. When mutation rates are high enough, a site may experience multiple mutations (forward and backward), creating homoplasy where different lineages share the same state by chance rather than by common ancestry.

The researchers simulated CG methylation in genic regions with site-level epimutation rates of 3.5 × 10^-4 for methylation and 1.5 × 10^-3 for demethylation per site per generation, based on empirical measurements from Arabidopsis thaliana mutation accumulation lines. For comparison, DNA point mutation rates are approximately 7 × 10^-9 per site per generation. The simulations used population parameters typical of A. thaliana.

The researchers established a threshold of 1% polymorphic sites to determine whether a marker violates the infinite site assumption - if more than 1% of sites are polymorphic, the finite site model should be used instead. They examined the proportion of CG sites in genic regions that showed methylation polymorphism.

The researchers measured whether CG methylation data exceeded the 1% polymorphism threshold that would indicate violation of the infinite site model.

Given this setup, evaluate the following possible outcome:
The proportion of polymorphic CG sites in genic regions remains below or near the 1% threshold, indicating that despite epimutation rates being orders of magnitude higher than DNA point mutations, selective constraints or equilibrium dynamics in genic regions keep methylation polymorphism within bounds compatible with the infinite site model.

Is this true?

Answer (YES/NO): NO